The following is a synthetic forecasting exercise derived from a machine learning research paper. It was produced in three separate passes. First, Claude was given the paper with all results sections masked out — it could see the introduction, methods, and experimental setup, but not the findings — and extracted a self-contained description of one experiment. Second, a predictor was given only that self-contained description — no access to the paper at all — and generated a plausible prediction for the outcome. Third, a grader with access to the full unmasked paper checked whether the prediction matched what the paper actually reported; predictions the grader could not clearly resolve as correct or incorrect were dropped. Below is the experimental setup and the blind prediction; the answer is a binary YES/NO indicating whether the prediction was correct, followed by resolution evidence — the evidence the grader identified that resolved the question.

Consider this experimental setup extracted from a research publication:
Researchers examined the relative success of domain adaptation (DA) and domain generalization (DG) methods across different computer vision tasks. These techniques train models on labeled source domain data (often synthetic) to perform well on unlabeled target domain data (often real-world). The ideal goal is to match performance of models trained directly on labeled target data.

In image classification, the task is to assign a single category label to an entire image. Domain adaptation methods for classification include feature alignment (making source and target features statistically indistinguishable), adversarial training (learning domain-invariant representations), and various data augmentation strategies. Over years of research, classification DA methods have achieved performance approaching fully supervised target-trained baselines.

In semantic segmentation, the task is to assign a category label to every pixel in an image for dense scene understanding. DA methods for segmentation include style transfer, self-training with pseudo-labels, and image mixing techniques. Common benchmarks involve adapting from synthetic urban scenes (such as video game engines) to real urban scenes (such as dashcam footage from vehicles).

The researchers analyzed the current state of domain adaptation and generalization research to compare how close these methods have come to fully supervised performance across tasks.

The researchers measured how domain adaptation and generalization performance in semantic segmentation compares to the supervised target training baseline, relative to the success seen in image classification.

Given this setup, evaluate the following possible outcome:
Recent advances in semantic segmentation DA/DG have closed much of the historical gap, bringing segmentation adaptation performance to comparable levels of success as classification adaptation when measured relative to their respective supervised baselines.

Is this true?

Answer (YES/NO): NO